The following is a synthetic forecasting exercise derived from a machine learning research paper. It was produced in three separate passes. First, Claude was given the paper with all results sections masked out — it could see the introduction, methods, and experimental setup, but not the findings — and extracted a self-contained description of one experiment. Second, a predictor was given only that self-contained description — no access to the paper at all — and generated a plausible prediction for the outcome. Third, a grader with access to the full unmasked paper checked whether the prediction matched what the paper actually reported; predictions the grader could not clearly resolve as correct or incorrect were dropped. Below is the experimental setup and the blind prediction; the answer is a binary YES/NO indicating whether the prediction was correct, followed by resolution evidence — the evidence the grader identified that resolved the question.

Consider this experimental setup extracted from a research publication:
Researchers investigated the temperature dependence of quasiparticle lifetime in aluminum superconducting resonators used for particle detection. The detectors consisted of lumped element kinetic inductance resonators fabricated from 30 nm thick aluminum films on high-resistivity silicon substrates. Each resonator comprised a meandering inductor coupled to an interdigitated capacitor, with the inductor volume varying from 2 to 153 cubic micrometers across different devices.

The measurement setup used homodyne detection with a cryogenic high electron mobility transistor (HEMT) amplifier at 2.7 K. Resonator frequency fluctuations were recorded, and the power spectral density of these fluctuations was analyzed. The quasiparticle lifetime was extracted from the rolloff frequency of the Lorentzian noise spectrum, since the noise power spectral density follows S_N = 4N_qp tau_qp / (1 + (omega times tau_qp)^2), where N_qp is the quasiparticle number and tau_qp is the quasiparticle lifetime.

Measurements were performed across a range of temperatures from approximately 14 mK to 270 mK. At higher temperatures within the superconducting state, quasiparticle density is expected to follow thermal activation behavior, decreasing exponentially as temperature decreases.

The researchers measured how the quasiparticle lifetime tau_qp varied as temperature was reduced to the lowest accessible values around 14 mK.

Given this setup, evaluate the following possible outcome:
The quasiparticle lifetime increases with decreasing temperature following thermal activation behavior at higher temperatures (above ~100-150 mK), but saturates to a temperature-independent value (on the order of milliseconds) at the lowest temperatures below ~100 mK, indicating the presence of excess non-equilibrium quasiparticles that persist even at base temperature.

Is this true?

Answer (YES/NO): NO